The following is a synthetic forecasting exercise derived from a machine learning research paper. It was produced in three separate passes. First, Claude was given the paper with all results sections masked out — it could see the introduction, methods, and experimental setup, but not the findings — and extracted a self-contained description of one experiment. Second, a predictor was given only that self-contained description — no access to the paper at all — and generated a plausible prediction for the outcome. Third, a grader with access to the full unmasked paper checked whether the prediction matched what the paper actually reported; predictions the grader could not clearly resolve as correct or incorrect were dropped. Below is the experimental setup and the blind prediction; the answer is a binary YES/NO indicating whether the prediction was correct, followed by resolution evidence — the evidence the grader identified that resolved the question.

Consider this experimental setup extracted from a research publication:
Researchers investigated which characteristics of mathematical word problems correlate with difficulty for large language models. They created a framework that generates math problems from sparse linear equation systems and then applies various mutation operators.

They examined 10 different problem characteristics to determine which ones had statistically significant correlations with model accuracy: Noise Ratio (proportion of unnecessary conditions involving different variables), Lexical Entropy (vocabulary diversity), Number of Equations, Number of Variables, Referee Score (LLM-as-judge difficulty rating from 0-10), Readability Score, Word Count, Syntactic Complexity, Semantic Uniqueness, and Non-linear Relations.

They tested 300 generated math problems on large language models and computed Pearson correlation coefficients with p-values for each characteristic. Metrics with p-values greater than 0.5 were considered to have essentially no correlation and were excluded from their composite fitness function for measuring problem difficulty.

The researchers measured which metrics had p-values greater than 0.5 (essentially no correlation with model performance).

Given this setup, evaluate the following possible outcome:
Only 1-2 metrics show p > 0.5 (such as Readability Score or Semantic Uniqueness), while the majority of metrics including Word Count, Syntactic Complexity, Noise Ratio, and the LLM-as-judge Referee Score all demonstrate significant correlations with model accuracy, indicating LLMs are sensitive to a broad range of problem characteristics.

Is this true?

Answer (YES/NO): NO